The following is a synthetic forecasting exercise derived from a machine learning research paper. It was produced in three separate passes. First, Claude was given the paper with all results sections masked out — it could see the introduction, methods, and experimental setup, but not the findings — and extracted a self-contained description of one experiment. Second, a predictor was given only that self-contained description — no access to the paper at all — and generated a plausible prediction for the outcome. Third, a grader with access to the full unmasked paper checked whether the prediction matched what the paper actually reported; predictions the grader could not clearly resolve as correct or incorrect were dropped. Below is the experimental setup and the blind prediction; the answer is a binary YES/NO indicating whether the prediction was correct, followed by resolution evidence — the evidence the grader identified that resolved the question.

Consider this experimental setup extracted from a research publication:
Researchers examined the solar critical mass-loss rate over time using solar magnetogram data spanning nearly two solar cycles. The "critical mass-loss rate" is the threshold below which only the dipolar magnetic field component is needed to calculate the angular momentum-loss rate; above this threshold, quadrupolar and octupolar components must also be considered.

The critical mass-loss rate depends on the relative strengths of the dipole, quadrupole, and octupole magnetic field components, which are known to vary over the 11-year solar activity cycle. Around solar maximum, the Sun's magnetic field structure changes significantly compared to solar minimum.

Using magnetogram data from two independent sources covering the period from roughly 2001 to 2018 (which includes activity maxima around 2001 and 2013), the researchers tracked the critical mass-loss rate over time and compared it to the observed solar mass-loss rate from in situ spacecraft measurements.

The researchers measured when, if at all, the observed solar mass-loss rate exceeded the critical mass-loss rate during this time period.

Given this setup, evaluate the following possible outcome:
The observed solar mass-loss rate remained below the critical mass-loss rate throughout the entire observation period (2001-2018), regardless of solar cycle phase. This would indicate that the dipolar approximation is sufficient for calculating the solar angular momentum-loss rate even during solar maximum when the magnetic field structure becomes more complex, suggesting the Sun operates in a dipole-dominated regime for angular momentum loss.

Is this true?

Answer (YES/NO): NO